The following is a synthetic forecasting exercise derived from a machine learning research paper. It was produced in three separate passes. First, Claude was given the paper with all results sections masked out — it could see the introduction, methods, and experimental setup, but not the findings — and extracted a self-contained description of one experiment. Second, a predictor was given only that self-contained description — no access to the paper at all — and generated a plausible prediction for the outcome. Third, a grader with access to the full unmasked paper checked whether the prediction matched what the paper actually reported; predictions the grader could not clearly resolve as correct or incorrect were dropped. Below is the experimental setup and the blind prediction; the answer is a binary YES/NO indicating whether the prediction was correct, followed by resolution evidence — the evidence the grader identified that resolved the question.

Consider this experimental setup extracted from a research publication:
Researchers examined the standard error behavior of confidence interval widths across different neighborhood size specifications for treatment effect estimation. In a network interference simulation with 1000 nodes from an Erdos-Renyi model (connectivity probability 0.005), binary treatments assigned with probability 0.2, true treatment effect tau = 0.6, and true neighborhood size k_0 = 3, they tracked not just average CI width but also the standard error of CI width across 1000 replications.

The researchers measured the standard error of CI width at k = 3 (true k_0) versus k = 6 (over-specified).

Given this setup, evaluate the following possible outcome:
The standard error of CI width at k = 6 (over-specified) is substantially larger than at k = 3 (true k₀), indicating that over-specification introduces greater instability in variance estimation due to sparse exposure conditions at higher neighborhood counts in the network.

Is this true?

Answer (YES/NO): YES